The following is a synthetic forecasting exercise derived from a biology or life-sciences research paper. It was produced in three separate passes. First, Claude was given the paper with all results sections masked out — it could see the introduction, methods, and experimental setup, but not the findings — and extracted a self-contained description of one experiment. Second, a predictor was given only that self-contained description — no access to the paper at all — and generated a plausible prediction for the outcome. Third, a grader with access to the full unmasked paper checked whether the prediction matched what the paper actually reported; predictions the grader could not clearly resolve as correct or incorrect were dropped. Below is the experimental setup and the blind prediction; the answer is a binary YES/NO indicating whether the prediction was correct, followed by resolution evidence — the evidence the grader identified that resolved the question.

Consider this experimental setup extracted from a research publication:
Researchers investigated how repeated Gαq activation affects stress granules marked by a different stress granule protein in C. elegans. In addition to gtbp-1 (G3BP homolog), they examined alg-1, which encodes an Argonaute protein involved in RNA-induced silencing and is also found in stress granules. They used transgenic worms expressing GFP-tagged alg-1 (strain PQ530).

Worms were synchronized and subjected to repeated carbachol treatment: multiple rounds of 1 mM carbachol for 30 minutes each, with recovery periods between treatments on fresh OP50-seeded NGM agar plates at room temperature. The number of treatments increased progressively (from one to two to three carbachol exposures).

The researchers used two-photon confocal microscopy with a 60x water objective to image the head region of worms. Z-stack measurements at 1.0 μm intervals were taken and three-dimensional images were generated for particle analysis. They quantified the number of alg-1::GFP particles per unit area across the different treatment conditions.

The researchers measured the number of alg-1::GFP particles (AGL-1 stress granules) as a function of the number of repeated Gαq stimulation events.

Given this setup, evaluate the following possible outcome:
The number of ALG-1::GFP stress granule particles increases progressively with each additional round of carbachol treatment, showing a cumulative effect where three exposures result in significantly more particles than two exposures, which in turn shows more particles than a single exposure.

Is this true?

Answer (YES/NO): NO